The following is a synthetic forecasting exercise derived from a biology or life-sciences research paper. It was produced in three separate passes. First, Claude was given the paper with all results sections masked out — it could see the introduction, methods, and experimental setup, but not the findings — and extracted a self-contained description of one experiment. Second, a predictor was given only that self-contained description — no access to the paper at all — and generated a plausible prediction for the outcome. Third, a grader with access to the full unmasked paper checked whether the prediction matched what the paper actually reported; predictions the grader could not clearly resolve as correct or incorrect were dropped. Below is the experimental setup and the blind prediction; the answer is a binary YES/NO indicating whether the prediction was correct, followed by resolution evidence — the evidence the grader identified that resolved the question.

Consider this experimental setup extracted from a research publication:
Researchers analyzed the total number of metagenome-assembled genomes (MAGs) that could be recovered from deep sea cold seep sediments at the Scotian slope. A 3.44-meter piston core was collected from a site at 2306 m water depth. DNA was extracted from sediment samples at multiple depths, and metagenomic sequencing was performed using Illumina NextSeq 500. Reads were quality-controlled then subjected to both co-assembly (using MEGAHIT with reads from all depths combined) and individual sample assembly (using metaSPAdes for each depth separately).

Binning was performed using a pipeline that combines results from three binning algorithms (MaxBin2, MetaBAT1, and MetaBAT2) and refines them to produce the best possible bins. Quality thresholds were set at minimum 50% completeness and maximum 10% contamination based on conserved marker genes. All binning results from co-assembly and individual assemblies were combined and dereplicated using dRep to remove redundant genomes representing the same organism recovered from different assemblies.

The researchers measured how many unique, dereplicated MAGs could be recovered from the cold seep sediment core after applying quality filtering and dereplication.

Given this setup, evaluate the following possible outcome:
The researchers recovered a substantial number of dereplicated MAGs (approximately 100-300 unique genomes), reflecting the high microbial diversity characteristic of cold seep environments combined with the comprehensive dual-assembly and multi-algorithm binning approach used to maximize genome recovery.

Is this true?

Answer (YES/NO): NO